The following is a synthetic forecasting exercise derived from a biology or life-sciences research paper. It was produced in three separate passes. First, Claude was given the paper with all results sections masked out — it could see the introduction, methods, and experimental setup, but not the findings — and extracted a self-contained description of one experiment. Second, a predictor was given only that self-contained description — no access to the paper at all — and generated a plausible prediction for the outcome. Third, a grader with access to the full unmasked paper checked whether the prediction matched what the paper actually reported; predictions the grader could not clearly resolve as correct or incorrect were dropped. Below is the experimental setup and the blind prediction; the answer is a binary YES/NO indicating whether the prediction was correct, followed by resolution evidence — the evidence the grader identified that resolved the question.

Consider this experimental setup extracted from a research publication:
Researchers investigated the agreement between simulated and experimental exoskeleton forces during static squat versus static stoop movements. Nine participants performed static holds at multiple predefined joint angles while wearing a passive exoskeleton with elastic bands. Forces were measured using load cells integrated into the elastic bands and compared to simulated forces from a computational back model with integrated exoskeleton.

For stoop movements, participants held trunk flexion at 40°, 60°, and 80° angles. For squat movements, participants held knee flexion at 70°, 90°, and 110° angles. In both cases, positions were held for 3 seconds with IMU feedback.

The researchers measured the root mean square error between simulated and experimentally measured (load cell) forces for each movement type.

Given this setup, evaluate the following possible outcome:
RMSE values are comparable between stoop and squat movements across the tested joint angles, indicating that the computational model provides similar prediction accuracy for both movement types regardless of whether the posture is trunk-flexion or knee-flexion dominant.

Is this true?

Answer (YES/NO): NO